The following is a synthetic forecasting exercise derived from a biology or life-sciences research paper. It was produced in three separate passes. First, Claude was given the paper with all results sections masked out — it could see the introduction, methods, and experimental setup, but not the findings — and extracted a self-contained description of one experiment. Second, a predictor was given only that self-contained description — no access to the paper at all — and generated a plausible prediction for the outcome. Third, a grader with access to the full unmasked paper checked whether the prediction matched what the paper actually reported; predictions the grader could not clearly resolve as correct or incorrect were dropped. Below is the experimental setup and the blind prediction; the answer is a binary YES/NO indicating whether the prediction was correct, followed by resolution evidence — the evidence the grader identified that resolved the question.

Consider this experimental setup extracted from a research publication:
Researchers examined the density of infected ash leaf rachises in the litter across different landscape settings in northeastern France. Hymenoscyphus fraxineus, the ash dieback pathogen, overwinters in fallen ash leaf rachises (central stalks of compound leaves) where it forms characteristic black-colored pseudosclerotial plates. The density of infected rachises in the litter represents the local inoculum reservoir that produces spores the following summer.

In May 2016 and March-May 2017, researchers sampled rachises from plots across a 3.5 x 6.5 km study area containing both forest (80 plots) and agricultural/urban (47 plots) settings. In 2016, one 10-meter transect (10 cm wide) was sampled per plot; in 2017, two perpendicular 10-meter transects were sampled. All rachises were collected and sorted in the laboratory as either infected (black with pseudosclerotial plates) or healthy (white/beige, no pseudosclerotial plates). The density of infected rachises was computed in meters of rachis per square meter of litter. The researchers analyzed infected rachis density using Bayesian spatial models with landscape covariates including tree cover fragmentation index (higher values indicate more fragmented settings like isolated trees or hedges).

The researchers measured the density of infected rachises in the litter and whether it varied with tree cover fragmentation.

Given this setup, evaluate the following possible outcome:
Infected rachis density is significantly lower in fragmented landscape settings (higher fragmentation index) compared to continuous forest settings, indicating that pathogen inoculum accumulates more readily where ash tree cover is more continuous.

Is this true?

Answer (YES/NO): NO